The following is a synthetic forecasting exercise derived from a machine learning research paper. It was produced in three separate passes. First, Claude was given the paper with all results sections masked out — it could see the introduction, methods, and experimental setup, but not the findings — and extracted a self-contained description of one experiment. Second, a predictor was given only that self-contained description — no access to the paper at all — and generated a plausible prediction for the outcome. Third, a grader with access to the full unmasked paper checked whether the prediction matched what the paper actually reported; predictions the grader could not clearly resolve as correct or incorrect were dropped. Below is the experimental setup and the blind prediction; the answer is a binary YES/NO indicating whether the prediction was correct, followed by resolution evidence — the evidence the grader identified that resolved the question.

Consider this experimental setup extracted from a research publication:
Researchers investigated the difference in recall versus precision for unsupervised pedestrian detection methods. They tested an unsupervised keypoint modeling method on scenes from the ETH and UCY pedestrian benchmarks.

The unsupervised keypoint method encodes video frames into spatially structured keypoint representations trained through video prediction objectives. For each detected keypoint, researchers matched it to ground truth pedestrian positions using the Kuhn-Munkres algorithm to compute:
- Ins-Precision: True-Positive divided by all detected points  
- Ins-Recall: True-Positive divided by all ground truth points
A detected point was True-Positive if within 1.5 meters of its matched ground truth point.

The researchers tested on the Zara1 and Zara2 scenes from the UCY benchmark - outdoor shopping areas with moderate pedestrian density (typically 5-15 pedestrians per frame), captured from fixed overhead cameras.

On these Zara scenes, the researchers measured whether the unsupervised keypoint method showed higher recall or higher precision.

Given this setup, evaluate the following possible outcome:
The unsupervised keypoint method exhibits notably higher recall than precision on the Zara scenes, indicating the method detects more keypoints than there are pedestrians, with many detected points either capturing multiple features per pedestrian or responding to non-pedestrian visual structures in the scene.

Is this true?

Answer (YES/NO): YES